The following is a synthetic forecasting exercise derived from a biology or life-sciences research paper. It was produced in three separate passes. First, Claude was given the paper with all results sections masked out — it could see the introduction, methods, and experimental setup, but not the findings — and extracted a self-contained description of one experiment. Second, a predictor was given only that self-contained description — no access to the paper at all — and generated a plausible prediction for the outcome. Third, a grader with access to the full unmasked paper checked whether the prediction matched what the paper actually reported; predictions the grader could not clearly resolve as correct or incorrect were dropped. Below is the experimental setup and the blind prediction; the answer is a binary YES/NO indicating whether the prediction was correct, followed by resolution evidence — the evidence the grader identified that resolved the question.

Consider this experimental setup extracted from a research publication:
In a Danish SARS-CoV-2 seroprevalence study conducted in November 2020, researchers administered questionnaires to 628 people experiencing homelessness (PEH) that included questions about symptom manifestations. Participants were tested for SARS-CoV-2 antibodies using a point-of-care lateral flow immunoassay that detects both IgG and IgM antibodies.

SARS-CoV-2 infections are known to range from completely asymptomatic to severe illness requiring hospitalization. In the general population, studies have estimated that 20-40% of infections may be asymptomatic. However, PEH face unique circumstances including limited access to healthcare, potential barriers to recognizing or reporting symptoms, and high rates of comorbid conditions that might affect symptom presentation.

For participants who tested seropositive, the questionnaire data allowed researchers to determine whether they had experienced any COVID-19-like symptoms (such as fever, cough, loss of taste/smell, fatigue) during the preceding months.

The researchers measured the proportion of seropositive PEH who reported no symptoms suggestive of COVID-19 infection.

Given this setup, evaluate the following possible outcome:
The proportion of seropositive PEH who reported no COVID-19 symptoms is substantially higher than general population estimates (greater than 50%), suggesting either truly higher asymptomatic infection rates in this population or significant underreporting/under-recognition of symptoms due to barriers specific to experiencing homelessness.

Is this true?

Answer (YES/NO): YES